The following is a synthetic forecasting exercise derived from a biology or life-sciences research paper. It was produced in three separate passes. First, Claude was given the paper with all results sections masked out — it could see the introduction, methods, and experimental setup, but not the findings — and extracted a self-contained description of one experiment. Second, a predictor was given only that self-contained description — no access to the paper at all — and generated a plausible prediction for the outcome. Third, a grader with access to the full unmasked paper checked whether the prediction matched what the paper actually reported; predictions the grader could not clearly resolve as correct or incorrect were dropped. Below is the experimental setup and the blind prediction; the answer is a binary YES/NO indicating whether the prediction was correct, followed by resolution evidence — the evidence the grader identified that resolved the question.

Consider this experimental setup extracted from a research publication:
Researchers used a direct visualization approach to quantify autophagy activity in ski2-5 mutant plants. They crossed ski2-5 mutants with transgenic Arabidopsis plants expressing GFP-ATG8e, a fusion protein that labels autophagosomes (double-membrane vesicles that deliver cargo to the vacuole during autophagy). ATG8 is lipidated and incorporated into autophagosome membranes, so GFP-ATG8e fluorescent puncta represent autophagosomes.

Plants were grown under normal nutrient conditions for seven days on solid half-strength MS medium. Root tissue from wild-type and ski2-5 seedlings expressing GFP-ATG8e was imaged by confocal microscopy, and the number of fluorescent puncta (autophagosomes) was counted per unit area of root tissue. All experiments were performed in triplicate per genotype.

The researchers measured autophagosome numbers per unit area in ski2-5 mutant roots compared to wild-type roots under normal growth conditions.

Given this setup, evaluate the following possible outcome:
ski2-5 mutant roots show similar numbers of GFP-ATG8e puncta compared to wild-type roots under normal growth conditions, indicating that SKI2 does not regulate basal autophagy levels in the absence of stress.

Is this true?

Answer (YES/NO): NO